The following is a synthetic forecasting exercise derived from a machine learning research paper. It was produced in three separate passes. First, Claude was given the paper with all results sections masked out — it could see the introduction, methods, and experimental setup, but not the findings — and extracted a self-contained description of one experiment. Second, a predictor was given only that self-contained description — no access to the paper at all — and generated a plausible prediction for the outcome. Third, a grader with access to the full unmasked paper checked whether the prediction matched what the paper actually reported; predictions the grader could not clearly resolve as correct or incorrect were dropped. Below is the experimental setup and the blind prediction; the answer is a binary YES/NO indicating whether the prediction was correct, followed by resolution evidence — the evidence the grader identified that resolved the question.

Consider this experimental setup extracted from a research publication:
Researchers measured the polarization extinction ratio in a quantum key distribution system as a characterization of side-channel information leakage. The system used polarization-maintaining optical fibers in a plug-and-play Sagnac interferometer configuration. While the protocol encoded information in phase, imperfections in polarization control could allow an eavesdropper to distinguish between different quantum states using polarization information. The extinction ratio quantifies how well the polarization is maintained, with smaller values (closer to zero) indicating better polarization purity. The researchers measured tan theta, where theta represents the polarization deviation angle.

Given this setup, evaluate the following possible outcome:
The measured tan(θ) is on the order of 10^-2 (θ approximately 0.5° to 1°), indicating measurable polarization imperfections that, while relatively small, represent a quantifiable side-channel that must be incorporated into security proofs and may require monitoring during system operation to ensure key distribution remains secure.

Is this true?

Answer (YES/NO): NO